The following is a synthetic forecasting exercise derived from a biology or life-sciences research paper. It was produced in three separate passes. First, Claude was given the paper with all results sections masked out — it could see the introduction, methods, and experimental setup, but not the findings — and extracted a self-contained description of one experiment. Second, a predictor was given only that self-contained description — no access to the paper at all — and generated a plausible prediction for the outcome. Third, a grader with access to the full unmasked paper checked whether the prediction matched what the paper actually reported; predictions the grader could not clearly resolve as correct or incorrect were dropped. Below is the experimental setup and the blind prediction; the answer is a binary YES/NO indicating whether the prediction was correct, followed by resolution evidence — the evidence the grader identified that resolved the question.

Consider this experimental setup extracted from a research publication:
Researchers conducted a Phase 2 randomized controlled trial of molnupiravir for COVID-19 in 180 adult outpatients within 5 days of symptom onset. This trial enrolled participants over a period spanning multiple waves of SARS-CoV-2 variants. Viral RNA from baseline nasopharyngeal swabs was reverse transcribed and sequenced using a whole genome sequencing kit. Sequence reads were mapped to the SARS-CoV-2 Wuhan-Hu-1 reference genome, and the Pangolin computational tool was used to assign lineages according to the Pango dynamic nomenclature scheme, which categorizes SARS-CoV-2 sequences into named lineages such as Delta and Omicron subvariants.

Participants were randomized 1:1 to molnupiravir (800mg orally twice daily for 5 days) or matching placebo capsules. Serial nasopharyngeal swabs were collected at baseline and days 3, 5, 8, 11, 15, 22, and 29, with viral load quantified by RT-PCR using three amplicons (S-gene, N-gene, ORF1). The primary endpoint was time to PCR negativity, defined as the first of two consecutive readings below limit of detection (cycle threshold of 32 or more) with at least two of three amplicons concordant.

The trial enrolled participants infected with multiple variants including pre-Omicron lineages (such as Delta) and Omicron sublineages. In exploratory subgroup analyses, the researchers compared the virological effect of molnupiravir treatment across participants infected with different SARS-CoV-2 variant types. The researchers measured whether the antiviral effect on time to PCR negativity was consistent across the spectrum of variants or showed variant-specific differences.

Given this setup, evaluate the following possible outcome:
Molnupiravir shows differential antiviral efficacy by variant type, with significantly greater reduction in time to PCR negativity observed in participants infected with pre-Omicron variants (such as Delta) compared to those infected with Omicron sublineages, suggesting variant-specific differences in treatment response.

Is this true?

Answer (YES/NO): NO